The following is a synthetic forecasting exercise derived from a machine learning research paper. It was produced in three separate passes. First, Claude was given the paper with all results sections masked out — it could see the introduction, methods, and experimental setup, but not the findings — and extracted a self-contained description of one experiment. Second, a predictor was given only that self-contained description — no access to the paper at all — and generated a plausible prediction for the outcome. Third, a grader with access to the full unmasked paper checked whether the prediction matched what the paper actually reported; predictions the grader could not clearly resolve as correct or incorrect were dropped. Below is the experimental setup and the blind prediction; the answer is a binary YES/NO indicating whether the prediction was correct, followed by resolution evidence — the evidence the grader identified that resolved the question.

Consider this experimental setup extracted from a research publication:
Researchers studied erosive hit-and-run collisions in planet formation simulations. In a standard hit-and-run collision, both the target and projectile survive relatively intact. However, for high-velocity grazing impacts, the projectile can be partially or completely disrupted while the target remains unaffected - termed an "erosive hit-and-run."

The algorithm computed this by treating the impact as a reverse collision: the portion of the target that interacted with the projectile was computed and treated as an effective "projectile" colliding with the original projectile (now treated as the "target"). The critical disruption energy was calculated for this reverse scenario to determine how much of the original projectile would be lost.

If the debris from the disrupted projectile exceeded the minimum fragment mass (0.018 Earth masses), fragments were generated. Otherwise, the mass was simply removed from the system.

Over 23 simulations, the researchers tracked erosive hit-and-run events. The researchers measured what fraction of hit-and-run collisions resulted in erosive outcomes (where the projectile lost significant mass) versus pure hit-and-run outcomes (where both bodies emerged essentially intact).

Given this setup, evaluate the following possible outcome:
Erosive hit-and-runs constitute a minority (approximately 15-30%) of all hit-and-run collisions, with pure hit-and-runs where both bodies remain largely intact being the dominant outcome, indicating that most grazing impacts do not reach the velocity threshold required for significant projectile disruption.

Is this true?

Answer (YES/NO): NO